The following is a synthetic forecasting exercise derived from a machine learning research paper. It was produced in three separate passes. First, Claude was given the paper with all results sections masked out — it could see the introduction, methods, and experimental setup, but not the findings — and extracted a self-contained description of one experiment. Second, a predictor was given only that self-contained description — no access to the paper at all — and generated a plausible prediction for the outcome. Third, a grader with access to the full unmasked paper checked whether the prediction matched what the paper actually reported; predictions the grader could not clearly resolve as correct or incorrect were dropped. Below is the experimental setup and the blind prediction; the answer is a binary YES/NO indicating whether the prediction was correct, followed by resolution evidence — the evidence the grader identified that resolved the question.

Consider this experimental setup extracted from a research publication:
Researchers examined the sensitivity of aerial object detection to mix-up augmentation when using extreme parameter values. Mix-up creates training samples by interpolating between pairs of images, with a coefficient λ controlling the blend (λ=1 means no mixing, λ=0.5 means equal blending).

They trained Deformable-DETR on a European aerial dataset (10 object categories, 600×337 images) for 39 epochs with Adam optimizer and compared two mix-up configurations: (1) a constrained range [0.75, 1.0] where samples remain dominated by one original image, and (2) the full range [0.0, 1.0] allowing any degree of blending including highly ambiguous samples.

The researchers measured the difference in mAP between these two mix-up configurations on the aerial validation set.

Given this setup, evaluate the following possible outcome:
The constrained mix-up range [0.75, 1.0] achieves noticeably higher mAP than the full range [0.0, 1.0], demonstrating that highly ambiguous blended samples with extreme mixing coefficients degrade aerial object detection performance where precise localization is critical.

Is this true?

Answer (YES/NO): YES